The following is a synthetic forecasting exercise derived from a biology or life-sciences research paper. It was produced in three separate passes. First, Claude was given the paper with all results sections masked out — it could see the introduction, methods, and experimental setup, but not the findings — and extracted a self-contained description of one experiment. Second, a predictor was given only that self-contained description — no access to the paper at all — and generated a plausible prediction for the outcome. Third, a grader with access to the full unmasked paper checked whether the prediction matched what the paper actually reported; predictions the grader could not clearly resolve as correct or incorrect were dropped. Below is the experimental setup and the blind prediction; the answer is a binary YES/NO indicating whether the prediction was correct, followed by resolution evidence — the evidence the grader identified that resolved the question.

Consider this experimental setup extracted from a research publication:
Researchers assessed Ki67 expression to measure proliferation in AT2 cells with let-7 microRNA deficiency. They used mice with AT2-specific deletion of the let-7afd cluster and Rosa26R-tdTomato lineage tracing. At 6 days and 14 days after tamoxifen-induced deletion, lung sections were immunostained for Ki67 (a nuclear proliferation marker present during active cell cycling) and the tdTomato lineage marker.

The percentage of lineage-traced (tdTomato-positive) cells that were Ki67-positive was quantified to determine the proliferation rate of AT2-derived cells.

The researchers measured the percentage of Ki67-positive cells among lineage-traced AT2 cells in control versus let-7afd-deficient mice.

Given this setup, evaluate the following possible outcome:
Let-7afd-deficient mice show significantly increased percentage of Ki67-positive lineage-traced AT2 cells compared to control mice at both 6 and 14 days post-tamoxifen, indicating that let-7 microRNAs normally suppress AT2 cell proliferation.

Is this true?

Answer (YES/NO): NO